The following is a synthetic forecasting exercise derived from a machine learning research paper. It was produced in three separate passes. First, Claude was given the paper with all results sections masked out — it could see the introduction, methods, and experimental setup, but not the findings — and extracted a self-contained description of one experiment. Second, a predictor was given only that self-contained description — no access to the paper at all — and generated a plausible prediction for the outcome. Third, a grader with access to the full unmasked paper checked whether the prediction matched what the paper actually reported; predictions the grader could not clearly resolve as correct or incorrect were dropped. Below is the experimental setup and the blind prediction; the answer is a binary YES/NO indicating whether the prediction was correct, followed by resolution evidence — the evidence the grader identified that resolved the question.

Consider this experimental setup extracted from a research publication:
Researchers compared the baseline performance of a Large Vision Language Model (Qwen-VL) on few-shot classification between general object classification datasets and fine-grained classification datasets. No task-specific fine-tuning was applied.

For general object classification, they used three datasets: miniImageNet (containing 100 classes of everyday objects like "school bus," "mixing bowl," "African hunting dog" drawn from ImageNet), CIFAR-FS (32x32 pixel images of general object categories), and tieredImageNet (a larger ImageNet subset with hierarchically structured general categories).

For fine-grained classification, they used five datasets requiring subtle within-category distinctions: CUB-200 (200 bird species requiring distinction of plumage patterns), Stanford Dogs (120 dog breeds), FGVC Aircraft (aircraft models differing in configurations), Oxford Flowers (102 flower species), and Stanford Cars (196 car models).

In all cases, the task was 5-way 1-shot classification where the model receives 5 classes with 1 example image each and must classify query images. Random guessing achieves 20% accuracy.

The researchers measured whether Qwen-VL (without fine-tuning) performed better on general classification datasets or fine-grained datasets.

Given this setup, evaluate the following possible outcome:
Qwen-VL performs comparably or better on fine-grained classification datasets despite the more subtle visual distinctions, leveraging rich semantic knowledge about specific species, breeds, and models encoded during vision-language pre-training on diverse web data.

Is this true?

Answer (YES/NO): NO